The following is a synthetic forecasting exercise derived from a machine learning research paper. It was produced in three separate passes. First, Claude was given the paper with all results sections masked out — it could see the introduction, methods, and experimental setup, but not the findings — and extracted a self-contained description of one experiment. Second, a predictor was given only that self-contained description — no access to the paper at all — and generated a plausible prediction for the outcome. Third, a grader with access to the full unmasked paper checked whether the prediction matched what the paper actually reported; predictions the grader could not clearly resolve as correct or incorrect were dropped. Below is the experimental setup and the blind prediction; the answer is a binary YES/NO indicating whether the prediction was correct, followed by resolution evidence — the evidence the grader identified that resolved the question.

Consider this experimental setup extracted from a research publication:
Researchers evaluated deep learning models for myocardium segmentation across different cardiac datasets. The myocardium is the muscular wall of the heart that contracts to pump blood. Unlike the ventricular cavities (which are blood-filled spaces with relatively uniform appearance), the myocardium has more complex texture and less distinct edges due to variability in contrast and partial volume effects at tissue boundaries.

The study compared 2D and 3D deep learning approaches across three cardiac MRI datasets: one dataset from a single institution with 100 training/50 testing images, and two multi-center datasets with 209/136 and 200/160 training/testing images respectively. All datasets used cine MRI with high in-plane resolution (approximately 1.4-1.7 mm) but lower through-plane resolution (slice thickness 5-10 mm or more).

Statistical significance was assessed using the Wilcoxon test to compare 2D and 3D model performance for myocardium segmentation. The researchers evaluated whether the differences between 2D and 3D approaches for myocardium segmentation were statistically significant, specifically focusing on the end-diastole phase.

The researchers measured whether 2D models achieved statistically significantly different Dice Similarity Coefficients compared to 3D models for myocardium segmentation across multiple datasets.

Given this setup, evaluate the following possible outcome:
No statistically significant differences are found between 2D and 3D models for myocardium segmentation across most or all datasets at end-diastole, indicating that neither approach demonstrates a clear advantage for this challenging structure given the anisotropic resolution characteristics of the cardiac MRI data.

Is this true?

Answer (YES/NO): NO